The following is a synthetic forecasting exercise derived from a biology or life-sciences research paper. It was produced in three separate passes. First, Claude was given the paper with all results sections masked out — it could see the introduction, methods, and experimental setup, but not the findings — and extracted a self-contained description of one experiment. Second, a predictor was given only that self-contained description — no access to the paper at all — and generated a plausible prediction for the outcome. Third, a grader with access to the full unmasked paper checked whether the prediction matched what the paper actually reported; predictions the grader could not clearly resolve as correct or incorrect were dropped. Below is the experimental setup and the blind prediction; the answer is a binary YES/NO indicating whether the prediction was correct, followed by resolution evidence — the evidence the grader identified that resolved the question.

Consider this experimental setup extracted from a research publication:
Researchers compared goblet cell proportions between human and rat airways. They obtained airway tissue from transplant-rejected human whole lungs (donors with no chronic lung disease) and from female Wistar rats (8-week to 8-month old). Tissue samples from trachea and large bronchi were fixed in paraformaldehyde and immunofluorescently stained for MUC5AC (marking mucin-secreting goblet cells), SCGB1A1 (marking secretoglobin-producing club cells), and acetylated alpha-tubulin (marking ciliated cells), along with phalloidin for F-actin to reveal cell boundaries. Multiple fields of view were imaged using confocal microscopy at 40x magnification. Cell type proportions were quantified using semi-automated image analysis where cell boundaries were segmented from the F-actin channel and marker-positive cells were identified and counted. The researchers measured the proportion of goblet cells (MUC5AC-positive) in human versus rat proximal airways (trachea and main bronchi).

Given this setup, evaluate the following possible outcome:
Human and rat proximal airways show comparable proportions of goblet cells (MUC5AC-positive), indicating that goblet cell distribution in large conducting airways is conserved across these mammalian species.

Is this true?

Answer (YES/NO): NO